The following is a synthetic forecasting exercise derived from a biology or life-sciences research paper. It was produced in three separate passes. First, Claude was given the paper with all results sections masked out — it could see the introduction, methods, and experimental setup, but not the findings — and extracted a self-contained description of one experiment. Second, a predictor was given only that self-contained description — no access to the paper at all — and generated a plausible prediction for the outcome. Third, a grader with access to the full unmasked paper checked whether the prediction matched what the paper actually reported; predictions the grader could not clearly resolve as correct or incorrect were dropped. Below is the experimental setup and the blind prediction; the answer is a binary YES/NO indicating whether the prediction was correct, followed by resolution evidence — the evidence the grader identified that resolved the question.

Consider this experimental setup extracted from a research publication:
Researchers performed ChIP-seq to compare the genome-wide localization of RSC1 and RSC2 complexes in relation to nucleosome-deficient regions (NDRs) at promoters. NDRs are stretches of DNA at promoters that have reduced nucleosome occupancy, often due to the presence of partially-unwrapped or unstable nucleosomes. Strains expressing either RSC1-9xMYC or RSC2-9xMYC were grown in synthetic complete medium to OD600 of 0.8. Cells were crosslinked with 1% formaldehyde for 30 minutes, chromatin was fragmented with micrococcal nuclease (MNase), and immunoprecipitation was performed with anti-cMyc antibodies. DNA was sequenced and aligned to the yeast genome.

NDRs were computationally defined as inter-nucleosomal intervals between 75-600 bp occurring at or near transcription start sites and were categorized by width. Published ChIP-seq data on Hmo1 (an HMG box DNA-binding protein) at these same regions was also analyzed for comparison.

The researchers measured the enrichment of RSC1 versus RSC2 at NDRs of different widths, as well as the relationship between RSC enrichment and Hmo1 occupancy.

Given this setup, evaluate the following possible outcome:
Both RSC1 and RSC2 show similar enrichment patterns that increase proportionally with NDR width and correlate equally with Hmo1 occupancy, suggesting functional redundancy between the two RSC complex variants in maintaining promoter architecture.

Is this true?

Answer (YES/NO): NO